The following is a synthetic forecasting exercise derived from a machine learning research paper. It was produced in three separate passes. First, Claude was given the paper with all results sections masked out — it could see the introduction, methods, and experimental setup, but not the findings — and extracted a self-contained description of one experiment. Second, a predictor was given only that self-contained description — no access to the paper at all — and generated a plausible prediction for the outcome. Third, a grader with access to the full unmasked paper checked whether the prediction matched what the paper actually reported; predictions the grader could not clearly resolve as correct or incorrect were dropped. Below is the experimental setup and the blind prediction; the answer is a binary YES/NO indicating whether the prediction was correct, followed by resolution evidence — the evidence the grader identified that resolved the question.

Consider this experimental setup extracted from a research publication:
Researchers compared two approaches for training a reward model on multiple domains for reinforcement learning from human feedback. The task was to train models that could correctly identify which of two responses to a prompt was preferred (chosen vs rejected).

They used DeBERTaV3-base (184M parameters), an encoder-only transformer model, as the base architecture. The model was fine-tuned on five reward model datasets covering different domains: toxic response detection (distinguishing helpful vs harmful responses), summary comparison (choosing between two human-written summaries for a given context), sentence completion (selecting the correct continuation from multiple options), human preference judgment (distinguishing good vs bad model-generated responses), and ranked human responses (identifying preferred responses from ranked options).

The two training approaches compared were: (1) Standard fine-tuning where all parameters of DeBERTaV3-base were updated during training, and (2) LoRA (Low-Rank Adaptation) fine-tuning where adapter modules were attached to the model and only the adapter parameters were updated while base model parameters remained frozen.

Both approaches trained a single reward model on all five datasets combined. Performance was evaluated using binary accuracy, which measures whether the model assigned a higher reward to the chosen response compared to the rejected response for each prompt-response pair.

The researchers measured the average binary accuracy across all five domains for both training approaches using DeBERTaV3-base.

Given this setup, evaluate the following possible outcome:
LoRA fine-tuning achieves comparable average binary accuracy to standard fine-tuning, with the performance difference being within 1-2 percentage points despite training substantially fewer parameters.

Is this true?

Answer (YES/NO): YES